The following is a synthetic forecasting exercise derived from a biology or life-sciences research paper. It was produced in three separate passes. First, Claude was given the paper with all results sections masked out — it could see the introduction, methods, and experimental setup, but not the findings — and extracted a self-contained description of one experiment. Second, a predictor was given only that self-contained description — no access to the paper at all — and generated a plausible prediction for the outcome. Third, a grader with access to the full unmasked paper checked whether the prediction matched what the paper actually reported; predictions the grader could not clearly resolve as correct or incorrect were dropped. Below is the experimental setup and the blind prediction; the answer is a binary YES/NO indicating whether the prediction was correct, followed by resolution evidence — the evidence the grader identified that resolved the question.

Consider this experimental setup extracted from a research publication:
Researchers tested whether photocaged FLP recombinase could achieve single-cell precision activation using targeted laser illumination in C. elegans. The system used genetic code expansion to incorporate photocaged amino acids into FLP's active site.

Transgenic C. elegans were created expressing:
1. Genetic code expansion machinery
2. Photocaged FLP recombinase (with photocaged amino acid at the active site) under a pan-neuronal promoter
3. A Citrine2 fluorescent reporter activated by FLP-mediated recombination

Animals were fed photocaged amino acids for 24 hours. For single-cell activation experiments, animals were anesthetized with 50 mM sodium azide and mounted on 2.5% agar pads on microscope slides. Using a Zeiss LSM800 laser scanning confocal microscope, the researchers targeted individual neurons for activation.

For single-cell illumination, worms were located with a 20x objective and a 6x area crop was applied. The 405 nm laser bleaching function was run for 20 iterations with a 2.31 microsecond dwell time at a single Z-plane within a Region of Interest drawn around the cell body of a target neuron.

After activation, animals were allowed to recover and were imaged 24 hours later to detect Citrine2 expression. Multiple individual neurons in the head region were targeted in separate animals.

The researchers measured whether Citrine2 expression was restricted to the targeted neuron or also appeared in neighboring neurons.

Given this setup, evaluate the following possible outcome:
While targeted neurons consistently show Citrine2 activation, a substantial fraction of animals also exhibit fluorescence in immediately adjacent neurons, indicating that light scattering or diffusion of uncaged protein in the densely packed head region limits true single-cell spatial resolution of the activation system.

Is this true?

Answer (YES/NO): NO